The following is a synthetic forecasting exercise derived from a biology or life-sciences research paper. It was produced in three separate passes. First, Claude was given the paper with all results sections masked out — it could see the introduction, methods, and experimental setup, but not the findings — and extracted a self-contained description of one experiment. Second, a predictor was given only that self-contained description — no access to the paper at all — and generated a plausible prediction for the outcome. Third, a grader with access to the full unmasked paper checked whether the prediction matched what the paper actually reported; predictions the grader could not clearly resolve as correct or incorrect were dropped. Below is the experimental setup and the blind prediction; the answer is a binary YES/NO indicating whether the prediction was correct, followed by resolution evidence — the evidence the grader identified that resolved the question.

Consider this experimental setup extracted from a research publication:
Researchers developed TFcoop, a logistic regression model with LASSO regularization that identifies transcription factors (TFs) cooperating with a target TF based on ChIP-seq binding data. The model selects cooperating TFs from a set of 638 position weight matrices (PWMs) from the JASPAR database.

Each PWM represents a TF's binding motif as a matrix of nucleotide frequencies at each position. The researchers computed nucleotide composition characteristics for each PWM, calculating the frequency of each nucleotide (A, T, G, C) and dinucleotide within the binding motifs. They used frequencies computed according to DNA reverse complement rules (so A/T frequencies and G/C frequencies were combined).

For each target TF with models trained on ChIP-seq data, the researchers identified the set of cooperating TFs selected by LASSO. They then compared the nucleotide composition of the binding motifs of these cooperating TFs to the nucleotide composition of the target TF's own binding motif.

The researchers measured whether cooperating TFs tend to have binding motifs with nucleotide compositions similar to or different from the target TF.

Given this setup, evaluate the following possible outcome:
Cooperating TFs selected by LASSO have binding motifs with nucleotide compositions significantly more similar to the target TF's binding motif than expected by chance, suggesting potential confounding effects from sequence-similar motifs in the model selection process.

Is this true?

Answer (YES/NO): YES